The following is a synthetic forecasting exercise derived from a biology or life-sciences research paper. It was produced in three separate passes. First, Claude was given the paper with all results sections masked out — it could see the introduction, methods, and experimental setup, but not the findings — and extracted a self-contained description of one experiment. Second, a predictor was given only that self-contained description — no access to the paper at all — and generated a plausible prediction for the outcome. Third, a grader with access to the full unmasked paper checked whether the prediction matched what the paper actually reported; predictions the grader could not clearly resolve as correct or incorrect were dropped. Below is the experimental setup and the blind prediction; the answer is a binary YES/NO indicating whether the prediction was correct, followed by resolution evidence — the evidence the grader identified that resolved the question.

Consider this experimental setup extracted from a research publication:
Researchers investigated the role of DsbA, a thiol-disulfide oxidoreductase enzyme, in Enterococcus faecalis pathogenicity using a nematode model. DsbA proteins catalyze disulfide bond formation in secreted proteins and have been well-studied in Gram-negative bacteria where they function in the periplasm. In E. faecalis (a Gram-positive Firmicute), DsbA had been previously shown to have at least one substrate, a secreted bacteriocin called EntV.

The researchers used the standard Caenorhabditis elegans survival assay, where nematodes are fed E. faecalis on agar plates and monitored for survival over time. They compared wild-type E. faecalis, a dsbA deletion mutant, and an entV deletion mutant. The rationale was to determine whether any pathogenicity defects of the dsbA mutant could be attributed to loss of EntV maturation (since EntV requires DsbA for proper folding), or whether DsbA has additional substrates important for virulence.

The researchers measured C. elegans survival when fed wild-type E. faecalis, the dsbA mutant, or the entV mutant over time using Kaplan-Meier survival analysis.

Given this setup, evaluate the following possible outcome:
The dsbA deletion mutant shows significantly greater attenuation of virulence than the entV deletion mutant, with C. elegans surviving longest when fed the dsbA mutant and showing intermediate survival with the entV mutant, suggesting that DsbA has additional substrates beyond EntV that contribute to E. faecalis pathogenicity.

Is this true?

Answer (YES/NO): NO